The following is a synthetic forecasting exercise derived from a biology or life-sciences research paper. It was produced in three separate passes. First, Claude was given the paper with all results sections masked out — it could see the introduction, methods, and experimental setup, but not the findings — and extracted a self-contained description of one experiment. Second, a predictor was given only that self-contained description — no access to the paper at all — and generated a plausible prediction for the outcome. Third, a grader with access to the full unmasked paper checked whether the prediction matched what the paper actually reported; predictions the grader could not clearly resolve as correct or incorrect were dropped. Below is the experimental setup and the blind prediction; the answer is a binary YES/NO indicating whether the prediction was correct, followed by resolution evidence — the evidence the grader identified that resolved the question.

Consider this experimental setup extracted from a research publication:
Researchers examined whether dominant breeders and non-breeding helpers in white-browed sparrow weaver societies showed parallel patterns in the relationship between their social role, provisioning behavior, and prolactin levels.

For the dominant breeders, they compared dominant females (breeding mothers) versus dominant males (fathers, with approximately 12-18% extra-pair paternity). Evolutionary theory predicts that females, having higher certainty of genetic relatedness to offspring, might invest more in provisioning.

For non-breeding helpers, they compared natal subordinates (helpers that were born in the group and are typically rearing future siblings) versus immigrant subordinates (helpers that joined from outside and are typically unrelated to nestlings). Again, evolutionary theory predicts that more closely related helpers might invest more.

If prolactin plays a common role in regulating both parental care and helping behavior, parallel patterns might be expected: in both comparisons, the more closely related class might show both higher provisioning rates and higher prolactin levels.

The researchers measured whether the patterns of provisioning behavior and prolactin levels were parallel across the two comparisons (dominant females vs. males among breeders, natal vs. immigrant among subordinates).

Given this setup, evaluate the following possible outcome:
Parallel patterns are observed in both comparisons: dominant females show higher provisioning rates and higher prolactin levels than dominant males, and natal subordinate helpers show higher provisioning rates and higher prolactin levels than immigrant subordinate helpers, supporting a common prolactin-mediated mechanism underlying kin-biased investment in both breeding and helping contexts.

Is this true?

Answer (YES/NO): YES